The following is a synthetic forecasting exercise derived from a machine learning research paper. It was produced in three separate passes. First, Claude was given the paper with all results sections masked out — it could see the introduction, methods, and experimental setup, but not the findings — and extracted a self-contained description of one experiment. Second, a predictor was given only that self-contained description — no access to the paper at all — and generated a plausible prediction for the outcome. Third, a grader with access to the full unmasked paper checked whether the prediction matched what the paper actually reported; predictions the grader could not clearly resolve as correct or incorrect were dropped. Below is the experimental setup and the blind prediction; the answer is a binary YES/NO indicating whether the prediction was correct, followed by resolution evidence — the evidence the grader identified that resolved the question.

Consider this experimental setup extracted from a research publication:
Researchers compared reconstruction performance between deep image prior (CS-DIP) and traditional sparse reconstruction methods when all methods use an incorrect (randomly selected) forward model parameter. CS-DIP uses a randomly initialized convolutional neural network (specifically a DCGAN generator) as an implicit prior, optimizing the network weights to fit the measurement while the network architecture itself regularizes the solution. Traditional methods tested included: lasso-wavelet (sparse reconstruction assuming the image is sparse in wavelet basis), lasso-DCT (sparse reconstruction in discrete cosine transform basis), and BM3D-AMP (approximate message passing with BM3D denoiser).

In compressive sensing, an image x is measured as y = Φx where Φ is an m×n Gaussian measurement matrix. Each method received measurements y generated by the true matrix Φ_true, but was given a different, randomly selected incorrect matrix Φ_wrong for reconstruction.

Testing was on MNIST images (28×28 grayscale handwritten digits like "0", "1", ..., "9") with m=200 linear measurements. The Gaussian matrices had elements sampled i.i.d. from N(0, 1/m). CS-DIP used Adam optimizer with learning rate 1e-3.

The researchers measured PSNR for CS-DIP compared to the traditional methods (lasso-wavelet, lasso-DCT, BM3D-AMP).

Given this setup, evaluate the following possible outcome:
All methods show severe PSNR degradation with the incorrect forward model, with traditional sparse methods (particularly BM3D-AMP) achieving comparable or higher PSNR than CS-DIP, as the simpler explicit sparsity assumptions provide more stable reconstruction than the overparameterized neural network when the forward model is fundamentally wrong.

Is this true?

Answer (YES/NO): YES